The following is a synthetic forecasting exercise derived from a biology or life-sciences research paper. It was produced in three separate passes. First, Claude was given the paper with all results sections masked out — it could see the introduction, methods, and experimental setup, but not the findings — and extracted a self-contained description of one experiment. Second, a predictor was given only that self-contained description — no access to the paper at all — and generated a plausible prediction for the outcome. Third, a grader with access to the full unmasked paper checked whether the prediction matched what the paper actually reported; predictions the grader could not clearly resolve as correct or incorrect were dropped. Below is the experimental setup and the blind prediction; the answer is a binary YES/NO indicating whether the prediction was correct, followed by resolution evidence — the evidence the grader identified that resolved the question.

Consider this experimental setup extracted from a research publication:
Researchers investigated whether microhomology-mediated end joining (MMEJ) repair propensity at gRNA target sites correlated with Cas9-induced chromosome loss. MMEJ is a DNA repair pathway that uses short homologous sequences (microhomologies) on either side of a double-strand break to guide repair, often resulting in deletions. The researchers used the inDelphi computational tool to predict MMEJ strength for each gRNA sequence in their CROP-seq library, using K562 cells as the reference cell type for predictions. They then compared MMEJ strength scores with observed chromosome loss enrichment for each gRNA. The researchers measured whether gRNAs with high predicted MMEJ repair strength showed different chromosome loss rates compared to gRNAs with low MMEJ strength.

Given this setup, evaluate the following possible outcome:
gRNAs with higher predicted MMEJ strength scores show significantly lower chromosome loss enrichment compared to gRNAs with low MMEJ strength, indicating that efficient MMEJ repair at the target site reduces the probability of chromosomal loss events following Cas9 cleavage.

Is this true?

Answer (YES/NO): NO